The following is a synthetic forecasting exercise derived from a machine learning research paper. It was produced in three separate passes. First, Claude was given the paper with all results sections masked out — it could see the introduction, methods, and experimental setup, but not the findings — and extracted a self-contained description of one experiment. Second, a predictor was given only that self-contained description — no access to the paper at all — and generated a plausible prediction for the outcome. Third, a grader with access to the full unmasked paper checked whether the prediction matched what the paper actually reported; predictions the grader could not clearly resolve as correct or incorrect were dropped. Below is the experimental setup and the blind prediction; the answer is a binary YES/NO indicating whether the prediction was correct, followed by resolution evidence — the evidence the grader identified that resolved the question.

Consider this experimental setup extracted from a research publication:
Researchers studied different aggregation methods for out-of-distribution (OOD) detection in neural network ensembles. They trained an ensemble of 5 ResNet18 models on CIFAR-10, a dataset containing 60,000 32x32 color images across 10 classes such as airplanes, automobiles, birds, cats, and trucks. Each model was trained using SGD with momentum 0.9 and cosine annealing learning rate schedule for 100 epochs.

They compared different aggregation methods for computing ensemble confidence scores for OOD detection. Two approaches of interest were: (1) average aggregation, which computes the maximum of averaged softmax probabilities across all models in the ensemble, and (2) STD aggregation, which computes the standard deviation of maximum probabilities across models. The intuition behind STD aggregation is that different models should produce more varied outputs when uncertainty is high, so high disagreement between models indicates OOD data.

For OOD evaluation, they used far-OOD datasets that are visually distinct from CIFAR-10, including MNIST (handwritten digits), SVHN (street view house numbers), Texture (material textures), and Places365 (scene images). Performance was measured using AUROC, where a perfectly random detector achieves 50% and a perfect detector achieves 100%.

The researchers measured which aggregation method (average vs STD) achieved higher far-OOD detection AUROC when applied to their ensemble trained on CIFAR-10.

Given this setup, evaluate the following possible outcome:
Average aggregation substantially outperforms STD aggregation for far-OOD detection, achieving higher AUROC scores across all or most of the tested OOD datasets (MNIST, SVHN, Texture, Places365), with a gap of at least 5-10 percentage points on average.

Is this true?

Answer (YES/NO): NO